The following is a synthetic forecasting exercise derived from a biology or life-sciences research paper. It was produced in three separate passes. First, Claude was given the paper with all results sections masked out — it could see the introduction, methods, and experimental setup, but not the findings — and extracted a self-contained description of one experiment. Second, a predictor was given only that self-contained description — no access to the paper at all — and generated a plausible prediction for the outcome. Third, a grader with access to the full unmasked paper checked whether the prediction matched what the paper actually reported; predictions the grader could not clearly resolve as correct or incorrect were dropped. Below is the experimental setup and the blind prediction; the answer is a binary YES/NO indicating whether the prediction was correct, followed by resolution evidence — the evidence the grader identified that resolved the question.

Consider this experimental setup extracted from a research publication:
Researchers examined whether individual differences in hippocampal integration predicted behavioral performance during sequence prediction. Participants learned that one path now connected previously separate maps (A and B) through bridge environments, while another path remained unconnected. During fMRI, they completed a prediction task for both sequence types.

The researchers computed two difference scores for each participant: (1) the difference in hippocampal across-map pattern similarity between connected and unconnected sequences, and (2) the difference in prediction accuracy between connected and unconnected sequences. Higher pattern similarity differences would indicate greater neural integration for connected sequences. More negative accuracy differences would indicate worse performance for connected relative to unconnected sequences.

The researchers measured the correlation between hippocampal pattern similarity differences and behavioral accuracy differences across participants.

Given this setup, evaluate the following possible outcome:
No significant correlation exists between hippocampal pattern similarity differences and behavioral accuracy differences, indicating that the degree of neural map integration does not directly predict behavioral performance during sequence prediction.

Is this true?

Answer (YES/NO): NO